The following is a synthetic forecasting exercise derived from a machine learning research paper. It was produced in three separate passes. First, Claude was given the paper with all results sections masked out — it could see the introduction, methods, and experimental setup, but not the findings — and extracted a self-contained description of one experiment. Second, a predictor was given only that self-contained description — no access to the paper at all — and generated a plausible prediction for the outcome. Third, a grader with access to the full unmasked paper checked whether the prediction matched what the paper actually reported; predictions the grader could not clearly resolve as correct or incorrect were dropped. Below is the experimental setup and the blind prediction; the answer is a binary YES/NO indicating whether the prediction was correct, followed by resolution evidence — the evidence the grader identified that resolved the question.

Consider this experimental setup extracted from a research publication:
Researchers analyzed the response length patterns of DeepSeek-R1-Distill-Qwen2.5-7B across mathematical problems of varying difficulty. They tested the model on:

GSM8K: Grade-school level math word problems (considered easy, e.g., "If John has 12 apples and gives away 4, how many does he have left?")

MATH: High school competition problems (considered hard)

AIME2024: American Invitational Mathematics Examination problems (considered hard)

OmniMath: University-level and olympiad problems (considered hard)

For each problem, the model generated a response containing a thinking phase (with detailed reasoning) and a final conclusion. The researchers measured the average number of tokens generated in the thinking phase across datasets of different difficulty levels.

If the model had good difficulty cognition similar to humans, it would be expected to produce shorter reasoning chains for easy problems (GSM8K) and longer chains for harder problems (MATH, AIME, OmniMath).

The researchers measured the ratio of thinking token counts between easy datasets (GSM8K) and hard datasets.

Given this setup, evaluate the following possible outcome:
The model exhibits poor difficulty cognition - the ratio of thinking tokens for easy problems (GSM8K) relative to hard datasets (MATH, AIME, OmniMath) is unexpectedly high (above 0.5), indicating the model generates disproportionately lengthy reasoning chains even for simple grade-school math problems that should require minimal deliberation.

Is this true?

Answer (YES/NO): NO